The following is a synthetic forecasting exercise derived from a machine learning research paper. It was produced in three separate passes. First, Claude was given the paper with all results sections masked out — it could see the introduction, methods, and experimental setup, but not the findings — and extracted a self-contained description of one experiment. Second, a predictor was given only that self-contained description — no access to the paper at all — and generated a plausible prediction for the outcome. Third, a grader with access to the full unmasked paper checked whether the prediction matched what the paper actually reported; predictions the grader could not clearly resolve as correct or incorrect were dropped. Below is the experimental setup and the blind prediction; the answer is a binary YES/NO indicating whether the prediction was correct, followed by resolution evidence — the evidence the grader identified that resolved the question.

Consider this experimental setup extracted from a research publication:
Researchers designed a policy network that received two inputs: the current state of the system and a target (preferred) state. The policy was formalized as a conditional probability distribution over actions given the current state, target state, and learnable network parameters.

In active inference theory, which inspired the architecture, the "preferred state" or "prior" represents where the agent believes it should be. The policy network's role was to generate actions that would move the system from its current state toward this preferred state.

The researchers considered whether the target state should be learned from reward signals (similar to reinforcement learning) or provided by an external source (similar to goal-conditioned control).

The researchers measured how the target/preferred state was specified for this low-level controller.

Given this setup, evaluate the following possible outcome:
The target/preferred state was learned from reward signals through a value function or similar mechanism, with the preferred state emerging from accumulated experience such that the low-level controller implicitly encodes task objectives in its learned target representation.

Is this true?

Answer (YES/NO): NO